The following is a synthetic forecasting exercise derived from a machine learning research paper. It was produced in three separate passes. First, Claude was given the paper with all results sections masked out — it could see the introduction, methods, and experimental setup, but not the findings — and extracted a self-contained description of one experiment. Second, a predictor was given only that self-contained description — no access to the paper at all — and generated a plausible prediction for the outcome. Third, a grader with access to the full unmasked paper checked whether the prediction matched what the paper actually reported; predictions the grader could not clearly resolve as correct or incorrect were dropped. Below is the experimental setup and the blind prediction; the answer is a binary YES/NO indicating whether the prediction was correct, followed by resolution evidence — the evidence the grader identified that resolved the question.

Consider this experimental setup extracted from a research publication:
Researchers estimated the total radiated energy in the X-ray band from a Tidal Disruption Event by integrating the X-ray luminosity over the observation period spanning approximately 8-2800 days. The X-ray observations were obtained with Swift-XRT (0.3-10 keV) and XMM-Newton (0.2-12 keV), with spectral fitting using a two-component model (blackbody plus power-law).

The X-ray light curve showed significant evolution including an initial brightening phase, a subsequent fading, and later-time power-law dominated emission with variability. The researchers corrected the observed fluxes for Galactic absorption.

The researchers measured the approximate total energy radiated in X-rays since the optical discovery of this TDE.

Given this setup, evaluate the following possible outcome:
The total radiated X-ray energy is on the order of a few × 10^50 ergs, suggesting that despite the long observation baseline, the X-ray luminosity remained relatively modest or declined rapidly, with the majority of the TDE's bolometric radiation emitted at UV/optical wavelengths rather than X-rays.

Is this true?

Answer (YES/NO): NO